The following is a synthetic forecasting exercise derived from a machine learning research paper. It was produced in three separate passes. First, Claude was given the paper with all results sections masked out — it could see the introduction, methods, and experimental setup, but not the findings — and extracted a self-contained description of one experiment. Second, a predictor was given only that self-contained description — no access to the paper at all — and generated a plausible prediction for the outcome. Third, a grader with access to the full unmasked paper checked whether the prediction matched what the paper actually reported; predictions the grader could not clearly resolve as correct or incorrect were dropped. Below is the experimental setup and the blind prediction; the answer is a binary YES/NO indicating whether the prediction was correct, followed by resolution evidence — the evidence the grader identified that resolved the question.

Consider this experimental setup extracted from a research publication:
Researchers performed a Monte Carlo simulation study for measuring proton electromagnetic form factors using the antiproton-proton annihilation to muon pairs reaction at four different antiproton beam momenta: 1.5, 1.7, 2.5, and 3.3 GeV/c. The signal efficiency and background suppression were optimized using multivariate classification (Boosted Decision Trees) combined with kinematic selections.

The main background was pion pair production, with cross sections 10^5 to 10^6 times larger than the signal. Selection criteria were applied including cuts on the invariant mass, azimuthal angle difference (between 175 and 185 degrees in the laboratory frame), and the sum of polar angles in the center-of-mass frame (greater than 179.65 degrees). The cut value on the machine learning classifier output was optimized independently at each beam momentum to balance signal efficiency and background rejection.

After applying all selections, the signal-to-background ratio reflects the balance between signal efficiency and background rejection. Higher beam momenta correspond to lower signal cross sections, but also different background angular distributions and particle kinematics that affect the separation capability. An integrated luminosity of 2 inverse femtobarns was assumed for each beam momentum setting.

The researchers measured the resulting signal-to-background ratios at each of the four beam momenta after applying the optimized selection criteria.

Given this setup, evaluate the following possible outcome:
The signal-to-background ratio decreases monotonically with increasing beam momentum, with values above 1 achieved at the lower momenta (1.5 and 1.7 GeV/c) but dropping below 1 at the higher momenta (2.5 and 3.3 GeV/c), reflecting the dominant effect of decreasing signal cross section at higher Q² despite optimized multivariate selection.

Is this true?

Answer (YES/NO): NO